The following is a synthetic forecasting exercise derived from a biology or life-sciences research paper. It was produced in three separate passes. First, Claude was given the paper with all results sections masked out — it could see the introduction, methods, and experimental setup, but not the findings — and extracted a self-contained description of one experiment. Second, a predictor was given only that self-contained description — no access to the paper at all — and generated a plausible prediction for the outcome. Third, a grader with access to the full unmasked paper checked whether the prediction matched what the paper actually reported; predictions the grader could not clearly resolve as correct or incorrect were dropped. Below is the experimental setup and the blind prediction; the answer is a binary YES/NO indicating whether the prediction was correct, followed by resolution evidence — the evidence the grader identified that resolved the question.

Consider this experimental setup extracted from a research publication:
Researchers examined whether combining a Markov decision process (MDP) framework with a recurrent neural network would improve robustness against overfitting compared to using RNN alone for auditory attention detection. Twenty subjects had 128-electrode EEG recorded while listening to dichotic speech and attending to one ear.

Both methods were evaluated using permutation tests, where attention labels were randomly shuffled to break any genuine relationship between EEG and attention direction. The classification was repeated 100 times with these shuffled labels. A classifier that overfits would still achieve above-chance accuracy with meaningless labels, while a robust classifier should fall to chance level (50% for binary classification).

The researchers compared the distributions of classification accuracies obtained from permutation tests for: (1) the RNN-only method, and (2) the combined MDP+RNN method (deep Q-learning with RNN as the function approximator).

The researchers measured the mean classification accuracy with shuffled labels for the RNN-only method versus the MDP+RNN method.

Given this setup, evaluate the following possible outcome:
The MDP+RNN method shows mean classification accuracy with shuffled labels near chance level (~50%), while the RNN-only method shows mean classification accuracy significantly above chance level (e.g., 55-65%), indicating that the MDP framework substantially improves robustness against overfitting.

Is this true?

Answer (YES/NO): YES